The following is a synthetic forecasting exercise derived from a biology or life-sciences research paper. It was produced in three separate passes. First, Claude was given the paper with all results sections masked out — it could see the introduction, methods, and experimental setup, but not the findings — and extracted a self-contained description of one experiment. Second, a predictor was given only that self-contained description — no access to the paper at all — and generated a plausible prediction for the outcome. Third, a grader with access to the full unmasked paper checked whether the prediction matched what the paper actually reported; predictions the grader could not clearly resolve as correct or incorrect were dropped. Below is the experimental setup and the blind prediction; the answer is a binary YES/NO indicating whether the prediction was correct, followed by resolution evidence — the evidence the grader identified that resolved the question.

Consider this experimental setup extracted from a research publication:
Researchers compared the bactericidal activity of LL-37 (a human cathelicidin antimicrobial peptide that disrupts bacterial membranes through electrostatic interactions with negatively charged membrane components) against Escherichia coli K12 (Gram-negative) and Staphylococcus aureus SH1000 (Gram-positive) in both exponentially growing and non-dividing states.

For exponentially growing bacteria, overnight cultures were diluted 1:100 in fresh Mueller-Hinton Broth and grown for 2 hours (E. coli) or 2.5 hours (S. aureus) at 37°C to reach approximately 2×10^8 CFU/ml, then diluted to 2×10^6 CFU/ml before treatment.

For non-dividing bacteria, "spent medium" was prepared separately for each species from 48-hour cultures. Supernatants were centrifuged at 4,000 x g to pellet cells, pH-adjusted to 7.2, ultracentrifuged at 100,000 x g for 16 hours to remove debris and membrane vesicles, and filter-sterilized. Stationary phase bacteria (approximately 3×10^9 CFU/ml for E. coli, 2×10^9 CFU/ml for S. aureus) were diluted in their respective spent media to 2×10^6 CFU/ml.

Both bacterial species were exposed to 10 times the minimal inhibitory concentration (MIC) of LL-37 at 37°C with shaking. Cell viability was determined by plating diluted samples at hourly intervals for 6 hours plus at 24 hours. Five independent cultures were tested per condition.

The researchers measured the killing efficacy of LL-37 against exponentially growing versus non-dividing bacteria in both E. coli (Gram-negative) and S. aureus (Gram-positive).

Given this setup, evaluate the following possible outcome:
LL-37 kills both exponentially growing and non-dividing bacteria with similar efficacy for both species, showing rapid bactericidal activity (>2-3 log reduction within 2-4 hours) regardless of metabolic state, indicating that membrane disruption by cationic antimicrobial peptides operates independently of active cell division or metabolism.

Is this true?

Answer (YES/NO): NO